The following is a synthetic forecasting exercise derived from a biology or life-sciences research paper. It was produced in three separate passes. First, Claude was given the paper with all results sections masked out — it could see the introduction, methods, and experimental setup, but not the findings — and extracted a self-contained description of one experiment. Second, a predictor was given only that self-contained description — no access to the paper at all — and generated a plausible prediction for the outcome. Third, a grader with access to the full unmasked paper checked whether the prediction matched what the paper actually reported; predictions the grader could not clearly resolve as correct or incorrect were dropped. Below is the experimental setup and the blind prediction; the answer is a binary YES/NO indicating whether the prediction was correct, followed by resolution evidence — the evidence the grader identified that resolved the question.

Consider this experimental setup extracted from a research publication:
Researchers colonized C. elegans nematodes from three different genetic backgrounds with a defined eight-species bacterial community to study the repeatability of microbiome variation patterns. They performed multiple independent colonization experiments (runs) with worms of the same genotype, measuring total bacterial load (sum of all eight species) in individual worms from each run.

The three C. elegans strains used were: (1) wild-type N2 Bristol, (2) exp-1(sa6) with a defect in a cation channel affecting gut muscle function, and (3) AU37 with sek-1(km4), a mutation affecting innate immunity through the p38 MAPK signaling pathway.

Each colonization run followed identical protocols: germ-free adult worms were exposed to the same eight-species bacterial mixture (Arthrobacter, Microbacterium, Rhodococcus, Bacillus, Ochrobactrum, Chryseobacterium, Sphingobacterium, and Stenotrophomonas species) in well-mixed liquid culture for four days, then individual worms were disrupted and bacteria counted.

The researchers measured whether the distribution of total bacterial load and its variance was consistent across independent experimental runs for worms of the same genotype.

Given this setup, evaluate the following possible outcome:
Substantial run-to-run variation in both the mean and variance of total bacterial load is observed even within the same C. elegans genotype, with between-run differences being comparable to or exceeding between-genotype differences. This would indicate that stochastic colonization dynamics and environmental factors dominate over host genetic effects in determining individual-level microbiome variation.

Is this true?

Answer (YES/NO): NO